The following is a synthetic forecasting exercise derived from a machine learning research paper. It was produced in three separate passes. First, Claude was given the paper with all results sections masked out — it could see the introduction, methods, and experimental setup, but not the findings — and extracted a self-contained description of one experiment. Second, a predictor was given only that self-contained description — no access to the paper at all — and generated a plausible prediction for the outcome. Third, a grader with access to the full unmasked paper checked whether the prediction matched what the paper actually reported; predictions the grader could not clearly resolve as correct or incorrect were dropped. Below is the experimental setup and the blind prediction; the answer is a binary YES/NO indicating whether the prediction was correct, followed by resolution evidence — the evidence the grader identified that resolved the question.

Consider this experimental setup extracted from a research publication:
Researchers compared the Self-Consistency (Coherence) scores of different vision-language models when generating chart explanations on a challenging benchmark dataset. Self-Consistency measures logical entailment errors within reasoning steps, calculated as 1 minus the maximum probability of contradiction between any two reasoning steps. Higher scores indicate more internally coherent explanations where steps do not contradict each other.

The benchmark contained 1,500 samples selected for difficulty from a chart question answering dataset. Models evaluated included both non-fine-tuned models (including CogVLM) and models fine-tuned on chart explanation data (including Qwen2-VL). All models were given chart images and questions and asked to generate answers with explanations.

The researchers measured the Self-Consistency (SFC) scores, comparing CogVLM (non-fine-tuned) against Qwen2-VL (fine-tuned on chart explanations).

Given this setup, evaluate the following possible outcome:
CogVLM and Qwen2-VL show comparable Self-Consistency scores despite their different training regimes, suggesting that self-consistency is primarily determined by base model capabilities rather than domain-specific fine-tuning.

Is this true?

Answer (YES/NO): NO